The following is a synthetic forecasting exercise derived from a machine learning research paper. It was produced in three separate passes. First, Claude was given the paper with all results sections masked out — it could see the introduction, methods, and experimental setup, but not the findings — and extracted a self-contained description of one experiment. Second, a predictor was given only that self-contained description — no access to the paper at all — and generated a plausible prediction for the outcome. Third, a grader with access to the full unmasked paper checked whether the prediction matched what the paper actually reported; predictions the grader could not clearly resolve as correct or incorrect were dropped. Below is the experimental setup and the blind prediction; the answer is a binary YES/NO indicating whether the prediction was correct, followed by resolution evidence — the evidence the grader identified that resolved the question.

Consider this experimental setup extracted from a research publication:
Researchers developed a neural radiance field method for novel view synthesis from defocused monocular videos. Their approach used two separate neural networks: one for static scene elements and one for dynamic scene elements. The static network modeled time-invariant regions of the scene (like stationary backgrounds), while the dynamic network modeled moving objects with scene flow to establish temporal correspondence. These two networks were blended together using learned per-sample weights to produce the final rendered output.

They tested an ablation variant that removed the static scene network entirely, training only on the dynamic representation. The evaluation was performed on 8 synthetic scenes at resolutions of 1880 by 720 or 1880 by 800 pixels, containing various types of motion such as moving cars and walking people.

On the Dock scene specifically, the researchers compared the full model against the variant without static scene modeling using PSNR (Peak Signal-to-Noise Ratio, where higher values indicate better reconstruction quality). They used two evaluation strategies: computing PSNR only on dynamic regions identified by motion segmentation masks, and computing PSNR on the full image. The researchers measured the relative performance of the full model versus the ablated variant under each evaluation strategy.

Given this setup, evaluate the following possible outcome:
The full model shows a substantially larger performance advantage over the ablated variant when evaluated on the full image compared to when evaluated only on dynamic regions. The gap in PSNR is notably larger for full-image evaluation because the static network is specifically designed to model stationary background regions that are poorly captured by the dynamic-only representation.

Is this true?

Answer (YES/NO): NO